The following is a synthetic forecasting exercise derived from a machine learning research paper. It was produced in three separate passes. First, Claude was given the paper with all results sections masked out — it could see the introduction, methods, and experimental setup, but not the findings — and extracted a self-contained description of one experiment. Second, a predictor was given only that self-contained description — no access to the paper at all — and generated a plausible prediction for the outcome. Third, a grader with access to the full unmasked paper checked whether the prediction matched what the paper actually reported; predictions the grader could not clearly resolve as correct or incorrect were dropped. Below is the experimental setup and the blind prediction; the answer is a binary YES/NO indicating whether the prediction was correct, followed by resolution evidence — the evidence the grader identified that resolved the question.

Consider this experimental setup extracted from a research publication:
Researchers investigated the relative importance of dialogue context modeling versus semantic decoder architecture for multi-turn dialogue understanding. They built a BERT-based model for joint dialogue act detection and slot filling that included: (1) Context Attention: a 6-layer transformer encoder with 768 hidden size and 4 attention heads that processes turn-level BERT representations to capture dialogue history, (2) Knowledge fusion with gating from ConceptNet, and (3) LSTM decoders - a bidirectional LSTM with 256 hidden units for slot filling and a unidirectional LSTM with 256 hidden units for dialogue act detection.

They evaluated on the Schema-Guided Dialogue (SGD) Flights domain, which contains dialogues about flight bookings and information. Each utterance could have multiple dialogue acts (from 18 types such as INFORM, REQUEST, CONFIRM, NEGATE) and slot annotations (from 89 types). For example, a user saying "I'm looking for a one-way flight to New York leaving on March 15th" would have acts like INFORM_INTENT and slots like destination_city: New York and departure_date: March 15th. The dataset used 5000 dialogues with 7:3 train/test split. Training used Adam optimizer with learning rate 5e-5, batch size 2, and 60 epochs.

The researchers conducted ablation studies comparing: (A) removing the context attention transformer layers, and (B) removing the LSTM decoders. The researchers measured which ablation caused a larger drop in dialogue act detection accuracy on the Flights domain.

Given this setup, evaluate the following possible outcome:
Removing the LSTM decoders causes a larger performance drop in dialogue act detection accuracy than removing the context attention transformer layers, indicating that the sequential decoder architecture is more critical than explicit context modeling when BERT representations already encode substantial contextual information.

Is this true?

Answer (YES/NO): YES